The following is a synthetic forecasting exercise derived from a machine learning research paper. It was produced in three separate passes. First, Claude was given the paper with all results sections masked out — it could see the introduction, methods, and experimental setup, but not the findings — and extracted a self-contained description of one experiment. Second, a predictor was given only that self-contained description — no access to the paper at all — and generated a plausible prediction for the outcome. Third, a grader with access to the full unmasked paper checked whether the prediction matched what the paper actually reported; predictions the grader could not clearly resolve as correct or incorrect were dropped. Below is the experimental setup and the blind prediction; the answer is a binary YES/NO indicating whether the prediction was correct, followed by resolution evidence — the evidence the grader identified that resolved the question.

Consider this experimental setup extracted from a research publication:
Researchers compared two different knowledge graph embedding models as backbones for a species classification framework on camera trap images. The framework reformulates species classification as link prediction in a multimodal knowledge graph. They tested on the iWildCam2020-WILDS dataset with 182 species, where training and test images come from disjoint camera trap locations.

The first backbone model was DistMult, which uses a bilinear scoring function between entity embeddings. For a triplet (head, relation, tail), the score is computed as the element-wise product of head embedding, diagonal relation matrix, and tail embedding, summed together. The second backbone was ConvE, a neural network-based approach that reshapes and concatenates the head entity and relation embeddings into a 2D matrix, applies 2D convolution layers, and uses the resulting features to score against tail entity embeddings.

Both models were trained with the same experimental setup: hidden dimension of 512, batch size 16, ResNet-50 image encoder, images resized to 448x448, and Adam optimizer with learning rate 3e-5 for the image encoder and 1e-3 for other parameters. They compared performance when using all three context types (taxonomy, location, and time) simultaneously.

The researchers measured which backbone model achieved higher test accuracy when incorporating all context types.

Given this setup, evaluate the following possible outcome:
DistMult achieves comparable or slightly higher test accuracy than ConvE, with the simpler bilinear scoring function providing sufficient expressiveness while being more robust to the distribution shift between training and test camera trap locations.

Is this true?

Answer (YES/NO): YES